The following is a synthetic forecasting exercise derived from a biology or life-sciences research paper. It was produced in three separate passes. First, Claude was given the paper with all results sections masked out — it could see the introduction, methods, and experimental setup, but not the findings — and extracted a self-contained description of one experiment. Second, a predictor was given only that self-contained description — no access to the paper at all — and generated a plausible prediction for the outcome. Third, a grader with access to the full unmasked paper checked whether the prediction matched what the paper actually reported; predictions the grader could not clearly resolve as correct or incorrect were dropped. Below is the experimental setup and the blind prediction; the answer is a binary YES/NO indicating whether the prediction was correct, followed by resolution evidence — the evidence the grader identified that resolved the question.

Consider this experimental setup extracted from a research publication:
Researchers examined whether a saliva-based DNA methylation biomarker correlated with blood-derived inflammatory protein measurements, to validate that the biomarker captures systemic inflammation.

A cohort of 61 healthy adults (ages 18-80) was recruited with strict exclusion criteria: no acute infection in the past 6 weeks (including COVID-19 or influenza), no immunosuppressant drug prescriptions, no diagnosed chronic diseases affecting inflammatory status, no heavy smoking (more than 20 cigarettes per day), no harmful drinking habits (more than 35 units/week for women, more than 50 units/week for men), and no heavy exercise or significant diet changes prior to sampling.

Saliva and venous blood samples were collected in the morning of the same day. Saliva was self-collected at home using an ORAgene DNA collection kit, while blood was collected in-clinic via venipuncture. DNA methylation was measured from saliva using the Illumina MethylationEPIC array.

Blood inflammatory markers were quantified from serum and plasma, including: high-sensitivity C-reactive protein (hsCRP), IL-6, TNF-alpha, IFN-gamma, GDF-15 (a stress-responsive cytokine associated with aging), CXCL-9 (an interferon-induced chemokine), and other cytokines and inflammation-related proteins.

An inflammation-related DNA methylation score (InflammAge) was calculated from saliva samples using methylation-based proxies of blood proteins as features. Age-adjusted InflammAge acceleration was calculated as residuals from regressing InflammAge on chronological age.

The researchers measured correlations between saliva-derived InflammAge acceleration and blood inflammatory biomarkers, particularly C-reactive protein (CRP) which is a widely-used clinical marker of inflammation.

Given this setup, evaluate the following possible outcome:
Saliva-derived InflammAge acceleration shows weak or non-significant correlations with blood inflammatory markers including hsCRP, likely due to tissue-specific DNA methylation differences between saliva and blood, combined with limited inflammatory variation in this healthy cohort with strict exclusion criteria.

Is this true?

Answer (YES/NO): NO